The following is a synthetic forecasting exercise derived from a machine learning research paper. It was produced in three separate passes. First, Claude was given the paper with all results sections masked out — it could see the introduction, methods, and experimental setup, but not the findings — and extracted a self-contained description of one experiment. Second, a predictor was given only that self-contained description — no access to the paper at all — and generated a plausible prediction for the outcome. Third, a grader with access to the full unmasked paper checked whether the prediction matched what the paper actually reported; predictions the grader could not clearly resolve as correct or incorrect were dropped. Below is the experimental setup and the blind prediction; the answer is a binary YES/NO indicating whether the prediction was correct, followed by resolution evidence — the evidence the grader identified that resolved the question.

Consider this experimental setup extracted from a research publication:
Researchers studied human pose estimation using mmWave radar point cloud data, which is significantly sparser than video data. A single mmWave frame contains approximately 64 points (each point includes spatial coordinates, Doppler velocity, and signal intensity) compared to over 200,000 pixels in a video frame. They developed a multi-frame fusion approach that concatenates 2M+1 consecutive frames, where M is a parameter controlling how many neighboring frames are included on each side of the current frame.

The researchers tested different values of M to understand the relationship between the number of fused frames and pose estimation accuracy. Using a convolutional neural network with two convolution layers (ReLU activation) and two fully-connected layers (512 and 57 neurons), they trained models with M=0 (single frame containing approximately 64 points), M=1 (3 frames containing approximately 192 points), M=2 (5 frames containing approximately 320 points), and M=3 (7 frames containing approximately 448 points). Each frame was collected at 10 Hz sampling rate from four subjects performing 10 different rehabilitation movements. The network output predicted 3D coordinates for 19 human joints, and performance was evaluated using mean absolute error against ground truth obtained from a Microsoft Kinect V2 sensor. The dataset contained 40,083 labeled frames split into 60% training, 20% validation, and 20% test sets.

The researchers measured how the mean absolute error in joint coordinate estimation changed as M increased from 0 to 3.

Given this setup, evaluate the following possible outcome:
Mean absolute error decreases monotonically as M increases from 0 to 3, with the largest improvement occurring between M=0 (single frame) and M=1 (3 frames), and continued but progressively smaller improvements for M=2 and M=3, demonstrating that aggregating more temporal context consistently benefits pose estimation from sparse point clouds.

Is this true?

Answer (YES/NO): NO